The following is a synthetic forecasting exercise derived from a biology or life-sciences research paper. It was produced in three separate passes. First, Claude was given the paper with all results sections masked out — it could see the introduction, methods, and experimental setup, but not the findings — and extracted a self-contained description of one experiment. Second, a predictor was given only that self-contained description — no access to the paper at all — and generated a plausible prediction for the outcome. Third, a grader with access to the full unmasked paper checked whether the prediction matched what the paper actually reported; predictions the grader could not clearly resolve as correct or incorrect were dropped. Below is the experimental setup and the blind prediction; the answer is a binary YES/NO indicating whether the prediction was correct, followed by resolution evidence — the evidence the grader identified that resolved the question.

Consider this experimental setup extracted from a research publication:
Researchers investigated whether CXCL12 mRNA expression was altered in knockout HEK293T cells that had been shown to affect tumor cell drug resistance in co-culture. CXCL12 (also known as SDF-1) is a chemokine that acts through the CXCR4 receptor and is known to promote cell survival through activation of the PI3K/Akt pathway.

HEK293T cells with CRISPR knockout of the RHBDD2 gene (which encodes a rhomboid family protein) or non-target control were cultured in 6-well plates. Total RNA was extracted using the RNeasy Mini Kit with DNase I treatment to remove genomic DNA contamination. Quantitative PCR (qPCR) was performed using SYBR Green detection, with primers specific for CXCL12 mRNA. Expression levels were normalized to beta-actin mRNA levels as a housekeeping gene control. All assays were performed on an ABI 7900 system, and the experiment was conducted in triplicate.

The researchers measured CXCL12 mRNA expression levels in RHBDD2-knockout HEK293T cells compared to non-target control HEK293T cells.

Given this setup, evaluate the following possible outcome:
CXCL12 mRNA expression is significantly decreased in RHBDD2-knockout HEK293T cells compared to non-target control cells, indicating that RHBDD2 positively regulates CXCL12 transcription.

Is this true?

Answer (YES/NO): NO